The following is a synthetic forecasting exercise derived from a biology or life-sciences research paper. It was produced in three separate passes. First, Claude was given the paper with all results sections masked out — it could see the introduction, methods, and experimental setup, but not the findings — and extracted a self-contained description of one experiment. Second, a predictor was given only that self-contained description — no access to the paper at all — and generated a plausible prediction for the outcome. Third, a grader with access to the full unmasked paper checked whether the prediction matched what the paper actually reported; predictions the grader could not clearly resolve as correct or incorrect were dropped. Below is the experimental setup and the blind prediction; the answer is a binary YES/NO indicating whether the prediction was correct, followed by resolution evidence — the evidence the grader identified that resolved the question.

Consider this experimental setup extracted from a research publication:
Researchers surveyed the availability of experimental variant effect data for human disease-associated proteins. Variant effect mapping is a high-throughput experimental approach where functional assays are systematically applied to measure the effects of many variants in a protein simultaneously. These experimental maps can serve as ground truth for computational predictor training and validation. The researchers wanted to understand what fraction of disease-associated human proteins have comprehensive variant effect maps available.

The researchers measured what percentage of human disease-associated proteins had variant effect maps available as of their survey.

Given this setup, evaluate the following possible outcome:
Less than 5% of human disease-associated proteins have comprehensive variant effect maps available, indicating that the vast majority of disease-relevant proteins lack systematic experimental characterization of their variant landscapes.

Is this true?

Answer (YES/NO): YES